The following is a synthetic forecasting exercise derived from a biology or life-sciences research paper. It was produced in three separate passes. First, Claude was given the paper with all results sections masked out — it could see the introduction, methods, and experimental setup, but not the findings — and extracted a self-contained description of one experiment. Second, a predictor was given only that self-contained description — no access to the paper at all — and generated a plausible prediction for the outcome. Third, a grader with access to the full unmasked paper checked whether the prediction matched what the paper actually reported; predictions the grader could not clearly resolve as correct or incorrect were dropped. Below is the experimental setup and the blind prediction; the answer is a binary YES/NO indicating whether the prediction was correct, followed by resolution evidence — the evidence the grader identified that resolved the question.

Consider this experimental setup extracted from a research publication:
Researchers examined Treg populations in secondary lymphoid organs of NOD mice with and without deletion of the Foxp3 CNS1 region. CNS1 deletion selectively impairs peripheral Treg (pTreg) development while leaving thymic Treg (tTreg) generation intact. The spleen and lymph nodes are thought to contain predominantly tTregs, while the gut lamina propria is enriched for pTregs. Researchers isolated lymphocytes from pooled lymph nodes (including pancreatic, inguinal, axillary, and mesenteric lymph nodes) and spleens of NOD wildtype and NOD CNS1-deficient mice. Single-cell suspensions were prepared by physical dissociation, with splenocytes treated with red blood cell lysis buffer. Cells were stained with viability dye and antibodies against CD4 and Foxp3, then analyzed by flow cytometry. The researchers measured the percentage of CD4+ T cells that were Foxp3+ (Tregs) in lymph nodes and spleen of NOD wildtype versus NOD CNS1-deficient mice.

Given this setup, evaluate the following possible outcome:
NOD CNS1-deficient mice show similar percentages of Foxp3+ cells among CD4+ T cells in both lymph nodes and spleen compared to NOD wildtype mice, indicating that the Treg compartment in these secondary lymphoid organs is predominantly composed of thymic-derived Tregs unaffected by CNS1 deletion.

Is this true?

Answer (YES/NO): NO